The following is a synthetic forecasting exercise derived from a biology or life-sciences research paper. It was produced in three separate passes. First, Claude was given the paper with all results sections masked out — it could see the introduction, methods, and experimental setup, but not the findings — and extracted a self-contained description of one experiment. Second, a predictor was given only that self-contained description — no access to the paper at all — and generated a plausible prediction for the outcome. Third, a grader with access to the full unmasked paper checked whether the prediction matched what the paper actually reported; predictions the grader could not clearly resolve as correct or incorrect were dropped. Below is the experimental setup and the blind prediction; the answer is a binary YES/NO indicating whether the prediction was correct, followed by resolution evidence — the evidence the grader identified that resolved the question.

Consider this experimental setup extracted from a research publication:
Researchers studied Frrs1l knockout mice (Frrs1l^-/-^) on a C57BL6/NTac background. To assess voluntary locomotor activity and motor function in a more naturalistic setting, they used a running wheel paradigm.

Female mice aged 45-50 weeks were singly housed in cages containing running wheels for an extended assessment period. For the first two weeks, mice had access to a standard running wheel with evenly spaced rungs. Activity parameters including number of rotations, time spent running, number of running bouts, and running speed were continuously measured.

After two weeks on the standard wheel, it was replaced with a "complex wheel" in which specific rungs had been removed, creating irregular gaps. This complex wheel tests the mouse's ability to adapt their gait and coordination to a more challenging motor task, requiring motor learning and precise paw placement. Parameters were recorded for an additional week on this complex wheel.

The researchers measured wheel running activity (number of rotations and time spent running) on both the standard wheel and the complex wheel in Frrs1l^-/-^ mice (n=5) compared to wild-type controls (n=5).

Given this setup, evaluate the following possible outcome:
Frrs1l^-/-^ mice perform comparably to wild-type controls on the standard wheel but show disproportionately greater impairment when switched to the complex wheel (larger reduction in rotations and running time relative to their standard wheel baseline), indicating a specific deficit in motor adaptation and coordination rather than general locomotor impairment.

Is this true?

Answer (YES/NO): YES